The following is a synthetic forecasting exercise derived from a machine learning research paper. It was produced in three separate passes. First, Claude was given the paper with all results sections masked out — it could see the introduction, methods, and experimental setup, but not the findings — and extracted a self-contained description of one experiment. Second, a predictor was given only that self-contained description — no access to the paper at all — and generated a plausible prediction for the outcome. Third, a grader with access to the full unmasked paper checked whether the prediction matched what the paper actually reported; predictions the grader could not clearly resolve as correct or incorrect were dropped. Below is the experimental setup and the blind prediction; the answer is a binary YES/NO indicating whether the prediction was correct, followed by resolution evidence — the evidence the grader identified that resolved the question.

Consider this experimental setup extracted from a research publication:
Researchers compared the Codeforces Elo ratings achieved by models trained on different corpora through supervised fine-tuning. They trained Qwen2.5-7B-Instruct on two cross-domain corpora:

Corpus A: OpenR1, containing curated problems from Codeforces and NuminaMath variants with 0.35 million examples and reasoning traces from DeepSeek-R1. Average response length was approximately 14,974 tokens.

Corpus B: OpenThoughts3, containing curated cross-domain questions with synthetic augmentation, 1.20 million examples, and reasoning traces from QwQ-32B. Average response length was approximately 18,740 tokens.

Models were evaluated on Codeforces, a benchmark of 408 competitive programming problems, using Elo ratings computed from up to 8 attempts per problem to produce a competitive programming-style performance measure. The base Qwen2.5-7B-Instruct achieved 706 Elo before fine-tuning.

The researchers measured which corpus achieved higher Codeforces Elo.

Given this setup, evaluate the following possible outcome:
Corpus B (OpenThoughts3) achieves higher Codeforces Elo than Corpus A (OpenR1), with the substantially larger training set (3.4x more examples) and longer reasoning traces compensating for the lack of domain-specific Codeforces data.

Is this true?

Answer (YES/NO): YES